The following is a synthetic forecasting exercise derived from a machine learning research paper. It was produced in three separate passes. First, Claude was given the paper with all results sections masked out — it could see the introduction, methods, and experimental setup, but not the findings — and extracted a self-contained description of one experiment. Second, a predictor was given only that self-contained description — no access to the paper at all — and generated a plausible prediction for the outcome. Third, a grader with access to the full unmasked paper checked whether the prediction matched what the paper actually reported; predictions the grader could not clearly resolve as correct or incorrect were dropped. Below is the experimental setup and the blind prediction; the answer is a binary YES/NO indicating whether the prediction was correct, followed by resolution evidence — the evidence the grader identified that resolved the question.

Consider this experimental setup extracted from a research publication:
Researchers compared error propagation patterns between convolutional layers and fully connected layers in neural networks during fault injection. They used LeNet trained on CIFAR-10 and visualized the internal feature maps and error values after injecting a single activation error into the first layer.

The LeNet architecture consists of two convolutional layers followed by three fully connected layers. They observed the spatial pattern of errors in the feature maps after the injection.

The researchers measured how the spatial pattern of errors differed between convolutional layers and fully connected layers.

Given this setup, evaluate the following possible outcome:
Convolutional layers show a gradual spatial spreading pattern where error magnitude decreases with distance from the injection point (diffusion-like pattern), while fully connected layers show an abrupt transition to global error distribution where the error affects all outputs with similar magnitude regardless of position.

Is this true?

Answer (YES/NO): NO